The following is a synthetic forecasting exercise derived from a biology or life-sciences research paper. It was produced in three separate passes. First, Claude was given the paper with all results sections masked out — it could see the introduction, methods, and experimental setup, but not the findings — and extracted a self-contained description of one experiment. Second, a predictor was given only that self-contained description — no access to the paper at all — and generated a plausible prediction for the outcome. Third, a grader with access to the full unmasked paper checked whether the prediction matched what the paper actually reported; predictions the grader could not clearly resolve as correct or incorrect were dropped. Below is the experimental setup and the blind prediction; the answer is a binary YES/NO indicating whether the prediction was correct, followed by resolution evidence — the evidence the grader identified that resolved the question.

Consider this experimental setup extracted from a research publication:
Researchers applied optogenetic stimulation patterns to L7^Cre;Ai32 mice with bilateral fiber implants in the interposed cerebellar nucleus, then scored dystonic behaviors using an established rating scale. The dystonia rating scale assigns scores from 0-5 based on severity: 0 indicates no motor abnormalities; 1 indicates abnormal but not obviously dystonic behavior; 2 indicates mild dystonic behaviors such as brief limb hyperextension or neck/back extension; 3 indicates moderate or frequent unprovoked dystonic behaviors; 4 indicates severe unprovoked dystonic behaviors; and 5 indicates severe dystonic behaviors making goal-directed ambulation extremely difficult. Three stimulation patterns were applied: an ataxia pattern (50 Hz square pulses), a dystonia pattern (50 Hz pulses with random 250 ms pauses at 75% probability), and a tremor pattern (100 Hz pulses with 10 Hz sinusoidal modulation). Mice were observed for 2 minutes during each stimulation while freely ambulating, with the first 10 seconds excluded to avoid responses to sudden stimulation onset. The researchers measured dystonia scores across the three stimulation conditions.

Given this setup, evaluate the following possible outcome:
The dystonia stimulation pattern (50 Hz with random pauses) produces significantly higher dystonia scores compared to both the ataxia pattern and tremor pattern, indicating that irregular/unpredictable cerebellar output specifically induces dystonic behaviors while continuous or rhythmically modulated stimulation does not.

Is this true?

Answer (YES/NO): NO